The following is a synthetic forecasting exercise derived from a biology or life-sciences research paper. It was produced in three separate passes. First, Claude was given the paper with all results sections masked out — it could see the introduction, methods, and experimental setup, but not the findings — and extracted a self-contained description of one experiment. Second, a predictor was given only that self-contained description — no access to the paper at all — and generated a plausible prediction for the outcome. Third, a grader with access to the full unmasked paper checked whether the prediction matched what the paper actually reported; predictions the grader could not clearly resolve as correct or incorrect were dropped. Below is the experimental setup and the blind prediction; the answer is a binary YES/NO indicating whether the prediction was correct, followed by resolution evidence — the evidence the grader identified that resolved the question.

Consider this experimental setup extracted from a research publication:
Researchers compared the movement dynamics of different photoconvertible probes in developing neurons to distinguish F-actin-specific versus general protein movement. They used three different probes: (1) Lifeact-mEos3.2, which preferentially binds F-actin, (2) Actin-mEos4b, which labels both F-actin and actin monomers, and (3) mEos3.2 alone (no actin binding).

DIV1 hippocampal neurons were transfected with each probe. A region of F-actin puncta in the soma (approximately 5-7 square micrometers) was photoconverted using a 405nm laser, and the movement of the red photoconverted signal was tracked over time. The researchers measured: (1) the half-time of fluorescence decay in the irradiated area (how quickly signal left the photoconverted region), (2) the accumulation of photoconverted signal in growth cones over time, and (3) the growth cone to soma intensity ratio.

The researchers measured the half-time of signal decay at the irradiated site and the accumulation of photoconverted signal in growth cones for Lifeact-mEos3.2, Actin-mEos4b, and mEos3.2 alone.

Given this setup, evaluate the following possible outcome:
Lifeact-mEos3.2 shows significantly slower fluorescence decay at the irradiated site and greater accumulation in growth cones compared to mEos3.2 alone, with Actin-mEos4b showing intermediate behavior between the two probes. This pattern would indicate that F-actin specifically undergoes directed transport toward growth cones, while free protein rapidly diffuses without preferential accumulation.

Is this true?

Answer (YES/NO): NO